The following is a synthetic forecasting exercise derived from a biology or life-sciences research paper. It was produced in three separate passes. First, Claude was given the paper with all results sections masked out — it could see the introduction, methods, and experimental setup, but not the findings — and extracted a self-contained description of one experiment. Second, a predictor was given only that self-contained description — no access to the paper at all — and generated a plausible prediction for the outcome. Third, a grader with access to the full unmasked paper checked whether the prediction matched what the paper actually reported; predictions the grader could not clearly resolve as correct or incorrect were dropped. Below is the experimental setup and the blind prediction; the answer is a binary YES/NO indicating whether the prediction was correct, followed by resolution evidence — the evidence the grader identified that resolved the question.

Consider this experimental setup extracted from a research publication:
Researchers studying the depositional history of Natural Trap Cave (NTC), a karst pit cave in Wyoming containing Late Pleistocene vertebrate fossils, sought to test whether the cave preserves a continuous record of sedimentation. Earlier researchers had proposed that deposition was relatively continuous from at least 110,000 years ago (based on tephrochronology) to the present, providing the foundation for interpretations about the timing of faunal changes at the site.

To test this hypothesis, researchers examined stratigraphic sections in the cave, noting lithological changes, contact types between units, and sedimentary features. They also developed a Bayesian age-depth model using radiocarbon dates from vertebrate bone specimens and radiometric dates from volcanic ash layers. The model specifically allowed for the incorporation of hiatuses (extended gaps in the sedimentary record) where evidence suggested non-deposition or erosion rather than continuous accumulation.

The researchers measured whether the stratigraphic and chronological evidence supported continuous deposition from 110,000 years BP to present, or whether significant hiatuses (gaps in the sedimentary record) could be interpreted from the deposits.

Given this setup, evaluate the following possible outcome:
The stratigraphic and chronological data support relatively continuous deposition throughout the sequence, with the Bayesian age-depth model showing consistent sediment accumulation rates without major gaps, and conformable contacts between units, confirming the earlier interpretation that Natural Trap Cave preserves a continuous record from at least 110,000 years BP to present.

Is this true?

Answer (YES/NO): NO